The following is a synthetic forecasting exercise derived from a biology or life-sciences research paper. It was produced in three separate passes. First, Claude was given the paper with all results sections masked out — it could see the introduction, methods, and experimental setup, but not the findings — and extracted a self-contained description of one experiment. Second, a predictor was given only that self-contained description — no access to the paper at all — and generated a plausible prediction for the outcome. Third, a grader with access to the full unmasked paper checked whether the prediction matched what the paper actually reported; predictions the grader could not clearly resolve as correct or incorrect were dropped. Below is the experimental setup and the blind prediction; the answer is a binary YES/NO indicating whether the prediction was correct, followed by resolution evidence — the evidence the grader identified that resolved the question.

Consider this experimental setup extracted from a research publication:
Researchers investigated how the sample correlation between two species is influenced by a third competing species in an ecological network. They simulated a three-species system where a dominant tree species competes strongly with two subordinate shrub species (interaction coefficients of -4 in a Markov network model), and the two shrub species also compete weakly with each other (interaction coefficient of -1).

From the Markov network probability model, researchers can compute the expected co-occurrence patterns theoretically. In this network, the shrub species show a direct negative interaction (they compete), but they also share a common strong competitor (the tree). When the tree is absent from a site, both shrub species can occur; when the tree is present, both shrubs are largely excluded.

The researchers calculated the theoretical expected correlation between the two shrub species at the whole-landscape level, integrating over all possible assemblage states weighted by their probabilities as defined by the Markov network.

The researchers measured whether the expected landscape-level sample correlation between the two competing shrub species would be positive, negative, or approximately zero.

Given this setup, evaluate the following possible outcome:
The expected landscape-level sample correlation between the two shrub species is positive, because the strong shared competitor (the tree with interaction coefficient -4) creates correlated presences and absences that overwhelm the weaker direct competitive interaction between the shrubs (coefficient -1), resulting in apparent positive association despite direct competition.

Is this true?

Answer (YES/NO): YES